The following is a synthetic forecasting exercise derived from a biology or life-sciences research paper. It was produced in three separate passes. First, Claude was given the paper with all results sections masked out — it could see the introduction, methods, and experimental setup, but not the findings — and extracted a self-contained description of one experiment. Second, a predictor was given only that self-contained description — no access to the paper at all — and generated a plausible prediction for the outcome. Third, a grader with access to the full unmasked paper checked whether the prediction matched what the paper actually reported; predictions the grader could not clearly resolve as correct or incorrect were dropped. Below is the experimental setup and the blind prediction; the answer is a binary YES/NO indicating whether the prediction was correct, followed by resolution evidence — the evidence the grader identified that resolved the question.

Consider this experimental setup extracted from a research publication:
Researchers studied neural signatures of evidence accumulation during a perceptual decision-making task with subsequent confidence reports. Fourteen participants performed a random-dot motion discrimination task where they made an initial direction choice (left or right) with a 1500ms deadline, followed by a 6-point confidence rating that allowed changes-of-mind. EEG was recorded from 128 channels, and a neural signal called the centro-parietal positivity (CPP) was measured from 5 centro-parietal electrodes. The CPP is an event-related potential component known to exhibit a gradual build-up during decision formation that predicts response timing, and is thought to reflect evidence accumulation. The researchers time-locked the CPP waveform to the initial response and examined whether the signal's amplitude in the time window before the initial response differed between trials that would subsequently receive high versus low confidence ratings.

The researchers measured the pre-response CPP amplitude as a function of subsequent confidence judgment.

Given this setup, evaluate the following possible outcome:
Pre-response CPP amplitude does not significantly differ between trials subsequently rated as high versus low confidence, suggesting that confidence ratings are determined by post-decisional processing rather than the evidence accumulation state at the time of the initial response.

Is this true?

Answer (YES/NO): NO